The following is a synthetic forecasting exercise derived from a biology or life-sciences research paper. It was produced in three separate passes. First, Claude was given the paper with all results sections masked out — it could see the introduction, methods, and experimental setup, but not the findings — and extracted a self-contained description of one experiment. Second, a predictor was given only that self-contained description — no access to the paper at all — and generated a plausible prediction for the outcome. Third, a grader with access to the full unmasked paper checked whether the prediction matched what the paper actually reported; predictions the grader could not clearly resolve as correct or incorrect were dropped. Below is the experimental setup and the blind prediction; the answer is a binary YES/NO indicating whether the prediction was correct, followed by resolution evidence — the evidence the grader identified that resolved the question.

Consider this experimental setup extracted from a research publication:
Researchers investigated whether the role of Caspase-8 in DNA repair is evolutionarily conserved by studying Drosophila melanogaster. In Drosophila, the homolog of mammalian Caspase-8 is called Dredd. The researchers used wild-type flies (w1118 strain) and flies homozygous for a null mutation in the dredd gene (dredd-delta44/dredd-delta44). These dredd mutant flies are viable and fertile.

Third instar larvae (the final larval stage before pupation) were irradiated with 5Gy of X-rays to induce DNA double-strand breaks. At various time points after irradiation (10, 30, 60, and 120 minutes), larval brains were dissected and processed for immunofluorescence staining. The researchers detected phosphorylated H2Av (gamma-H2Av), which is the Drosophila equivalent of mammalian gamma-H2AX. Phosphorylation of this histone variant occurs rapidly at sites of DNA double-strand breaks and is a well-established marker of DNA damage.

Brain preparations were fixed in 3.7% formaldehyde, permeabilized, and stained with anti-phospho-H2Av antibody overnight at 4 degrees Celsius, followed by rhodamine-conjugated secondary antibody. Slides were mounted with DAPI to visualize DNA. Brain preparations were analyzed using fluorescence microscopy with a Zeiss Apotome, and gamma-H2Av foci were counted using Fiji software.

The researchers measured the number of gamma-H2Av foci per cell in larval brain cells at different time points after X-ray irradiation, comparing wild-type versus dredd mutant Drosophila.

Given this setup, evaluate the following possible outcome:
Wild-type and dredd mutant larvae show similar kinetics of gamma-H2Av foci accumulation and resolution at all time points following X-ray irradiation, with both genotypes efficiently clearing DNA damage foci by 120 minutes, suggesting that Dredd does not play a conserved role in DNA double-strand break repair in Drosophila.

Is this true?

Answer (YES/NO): NO